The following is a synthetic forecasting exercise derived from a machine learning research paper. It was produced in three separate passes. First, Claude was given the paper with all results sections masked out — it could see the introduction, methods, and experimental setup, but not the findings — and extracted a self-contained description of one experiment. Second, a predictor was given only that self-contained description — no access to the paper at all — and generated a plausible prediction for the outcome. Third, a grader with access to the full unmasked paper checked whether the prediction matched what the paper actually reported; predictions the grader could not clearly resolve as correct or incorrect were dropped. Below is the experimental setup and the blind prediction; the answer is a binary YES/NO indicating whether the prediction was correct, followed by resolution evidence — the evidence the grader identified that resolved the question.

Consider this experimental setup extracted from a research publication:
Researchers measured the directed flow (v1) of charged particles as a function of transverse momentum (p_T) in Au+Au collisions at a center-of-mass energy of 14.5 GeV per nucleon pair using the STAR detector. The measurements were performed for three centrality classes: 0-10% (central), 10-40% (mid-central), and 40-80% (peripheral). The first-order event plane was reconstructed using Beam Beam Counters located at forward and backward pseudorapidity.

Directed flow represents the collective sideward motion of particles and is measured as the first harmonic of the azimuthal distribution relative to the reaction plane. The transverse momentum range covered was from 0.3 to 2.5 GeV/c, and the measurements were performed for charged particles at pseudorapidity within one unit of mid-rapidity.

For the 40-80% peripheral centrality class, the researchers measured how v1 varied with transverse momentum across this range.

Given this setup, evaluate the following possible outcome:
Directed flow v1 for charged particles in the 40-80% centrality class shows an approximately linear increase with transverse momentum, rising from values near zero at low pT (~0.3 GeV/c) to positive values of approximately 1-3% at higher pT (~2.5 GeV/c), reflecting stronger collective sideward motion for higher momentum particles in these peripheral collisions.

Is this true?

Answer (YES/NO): NO